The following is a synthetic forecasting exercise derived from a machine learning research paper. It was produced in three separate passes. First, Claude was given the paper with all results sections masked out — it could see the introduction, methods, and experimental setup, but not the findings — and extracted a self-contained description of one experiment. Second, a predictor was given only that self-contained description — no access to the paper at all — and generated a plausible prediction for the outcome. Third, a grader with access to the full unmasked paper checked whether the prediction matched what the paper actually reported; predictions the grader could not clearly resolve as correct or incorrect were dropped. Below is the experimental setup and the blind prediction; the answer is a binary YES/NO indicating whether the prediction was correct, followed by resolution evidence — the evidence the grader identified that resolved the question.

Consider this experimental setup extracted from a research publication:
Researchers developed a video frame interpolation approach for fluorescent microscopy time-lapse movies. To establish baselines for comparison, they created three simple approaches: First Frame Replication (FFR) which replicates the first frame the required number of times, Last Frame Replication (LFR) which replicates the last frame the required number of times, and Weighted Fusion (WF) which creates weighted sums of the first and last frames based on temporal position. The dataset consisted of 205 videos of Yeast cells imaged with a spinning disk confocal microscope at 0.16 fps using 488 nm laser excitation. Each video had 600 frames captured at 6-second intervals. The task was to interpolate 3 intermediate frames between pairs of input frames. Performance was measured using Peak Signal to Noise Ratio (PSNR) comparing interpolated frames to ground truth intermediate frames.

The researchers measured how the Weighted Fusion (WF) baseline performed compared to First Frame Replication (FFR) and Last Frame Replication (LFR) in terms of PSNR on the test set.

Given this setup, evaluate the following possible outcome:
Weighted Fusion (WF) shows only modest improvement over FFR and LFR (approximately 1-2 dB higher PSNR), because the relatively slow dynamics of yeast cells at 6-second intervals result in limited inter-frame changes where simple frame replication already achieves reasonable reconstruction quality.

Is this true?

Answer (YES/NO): YES